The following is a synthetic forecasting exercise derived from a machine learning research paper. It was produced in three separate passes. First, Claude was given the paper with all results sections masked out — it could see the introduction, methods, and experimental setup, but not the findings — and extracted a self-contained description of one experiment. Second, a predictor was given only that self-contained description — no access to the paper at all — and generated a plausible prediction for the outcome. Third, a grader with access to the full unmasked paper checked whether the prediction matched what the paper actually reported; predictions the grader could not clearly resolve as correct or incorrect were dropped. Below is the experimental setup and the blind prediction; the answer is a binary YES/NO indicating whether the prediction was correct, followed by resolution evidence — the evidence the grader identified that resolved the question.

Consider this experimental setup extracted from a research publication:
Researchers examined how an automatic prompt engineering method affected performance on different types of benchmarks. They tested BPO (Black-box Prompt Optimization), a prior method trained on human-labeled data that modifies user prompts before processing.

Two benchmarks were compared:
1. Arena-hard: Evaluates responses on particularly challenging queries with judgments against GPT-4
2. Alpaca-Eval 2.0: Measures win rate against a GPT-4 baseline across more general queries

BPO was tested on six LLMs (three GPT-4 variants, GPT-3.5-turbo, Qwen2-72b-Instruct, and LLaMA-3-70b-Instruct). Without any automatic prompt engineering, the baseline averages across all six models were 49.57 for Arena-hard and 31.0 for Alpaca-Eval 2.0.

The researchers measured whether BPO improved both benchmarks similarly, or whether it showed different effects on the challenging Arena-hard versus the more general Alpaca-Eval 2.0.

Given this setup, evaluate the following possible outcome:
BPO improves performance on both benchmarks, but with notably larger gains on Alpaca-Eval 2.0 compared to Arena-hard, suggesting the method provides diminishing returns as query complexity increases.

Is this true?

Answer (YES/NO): NO